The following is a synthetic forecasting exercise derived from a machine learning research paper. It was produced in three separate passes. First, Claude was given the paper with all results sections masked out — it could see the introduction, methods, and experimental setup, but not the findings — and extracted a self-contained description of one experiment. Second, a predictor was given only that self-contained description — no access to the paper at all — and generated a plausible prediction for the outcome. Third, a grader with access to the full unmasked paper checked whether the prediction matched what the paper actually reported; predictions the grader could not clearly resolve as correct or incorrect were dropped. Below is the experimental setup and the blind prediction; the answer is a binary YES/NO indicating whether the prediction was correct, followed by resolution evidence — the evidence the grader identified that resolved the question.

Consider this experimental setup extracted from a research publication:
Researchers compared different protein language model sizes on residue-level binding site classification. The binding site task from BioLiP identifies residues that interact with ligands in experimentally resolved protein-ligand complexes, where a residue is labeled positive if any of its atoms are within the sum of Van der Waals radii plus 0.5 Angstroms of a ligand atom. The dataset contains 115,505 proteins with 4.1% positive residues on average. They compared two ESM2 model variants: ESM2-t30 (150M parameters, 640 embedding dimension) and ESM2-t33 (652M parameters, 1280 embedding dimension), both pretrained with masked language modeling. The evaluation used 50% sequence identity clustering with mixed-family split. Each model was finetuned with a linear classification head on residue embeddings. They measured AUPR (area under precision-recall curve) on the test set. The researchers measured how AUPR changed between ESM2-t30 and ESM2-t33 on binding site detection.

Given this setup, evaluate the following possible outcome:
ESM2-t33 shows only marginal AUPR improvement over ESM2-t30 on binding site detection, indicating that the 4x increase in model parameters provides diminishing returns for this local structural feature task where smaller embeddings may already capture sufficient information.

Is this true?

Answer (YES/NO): NO